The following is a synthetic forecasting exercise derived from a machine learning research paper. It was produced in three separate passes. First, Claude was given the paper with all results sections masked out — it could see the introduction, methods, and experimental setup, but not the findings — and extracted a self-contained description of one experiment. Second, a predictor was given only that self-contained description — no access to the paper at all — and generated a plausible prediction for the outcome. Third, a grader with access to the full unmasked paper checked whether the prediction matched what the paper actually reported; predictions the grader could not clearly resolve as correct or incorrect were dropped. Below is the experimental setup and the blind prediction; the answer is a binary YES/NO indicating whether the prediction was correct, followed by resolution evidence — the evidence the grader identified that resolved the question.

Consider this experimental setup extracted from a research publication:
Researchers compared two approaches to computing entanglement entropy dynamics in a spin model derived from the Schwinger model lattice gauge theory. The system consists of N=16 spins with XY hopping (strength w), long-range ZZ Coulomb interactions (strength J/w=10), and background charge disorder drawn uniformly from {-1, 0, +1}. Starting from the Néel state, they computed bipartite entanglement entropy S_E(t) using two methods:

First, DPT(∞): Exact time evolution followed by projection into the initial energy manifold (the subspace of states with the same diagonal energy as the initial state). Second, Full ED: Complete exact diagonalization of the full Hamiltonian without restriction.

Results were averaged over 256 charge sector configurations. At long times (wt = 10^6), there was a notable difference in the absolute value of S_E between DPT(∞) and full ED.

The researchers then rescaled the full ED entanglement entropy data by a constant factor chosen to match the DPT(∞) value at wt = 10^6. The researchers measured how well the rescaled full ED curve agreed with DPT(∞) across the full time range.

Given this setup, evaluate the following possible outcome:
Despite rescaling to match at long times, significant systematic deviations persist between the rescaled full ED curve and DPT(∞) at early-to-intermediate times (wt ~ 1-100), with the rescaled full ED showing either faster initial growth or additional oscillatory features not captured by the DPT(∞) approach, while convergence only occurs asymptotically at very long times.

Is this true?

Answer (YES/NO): NO